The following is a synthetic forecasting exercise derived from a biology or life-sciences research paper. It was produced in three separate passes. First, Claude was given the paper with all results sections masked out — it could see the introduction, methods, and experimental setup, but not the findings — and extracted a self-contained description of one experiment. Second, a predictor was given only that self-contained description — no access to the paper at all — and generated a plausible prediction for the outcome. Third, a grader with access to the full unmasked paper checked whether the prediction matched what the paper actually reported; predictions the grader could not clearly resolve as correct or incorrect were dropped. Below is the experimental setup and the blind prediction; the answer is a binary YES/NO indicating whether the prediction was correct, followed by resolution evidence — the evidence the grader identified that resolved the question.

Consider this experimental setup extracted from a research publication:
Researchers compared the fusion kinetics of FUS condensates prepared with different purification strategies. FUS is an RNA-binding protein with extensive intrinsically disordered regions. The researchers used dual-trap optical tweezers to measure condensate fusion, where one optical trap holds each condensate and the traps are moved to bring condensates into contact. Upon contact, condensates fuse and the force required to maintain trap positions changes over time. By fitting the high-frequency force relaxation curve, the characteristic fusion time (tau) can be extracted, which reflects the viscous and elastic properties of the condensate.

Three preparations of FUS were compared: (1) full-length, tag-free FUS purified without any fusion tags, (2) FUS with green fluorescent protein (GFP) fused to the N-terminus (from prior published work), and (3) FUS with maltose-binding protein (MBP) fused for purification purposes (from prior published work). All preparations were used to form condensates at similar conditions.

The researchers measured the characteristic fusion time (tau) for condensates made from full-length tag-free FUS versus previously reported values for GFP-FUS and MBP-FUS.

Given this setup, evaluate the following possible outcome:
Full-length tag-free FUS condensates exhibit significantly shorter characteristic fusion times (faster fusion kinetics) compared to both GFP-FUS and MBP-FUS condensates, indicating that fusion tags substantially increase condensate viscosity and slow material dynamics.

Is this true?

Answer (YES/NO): YES